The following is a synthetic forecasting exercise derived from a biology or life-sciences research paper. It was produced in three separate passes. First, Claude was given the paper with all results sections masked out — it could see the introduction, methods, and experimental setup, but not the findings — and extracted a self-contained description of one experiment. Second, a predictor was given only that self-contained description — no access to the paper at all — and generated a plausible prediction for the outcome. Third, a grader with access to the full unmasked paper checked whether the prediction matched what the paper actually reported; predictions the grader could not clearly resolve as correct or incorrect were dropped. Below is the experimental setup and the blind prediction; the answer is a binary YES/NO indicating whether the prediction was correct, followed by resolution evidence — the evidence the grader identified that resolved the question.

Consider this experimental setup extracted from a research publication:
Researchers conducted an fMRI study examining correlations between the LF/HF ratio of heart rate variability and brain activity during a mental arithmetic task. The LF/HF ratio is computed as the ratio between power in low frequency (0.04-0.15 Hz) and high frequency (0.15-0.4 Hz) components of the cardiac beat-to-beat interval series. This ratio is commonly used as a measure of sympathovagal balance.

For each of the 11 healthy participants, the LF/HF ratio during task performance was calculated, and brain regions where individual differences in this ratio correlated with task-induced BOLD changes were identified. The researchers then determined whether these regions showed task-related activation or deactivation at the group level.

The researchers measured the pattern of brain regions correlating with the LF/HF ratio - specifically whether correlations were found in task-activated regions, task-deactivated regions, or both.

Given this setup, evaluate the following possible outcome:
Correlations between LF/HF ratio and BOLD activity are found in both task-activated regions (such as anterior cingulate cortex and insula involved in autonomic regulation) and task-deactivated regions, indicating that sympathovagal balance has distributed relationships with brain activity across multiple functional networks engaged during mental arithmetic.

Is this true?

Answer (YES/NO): NO